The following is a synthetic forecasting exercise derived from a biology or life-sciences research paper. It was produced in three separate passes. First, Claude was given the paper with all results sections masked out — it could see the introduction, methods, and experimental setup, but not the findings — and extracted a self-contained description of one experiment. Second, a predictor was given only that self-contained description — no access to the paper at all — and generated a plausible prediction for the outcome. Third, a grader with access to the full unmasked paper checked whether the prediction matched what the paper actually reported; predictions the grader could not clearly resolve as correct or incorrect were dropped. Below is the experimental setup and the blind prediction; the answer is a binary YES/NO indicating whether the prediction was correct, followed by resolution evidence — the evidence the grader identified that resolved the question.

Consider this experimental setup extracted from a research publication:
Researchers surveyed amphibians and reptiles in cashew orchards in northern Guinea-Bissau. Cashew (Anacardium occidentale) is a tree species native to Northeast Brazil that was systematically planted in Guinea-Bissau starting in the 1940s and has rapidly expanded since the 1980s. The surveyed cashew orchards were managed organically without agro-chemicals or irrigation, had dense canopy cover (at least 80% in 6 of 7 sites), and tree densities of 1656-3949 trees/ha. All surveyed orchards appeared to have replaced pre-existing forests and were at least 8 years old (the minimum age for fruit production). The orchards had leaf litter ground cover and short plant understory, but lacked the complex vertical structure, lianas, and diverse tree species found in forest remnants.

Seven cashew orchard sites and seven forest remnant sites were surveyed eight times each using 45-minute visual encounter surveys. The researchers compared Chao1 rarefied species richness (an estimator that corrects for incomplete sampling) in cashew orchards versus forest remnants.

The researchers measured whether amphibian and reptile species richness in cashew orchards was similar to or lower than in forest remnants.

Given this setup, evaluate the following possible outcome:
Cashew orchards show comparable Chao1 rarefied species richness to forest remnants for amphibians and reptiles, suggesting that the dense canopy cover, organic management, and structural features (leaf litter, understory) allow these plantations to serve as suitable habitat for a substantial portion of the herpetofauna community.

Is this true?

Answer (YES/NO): YES